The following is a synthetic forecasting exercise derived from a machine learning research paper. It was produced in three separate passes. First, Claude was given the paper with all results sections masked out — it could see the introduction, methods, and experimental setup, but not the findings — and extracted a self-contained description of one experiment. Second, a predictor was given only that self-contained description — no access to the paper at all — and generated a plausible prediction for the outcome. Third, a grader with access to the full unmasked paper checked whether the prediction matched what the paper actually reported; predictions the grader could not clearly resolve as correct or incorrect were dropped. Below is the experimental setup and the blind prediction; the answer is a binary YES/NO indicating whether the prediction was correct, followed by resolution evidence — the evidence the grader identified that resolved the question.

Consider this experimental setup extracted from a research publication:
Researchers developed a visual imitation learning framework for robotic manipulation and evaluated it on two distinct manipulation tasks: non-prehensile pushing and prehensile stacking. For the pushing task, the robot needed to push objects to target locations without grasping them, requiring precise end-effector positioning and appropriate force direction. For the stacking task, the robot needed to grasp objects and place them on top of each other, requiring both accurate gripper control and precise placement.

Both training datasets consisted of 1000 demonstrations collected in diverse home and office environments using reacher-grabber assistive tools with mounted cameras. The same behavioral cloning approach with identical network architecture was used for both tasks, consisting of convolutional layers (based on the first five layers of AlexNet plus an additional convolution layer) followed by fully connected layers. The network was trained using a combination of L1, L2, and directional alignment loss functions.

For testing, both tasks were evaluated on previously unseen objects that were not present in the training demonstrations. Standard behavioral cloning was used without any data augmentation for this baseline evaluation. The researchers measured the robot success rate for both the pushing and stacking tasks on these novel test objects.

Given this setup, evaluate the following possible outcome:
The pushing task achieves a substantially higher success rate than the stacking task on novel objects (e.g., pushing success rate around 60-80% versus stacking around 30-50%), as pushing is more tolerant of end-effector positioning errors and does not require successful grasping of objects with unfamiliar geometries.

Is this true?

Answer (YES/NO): NO